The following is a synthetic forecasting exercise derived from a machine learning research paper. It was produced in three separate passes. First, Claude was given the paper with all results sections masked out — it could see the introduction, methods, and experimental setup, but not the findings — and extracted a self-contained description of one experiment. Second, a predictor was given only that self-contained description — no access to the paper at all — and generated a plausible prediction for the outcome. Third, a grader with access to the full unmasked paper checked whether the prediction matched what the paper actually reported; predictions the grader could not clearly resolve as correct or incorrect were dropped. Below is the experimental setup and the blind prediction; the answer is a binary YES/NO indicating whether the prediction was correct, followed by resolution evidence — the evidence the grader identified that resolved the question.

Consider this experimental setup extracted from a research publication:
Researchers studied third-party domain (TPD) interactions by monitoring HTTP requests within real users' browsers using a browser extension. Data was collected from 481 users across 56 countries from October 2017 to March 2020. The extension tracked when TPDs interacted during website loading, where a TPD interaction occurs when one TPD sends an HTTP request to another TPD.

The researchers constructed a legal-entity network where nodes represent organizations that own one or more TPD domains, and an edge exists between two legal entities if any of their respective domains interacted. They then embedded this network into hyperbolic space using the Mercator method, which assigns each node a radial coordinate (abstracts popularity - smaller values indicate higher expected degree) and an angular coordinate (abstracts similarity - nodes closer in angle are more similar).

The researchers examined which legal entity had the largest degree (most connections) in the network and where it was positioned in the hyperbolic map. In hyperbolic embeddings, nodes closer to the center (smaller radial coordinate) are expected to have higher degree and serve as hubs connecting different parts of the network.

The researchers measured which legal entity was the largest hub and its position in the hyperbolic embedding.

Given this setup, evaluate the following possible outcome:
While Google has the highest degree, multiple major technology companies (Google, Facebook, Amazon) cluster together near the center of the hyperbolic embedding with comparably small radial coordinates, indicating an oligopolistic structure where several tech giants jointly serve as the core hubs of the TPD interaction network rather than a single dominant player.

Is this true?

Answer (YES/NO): NO